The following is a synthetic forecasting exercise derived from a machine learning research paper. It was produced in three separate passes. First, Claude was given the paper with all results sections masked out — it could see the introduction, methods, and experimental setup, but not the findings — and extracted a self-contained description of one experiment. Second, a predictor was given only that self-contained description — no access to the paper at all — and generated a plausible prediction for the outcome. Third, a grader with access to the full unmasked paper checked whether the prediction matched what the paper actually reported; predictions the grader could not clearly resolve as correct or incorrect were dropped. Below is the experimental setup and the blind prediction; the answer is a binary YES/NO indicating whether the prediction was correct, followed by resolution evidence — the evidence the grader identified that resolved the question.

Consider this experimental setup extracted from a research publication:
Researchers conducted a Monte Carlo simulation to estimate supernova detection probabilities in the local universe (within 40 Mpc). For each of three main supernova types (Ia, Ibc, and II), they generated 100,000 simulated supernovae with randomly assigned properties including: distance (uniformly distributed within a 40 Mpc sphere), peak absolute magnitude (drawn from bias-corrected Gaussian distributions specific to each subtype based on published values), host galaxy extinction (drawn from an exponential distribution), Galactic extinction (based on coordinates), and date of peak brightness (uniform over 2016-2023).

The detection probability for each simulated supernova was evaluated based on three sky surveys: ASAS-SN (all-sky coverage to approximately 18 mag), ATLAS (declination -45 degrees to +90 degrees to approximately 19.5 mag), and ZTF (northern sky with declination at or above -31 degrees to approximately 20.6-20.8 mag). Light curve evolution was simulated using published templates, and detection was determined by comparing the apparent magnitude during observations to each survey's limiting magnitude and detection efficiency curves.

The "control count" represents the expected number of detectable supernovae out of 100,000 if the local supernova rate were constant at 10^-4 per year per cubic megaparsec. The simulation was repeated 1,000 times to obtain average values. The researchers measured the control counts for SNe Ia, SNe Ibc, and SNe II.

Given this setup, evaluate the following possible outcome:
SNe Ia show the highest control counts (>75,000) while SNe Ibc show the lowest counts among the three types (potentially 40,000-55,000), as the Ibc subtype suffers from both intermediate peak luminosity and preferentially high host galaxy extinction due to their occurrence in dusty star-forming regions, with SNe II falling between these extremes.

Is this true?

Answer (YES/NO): NO